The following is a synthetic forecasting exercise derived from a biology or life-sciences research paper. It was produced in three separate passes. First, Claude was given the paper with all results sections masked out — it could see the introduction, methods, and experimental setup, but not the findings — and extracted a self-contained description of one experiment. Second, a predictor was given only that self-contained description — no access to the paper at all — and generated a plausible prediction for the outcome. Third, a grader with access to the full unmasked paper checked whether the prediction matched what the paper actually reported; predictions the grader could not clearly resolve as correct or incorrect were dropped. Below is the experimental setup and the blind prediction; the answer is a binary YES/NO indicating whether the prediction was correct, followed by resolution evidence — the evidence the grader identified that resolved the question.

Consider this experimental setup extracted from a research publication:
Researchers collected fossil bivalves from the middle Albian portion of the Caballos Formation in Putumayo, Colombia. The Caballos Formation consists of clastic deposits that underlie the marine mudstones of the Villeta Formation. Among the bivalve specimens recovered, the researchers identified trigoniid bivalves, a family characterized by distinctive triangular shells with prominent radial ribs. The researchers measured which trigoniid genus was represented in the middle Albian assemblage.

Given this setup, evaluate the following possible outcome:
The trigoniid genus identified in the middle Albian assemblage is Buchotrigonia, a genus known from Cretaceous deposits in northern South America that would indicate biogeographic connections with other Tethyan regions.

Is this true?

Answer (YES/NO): YES